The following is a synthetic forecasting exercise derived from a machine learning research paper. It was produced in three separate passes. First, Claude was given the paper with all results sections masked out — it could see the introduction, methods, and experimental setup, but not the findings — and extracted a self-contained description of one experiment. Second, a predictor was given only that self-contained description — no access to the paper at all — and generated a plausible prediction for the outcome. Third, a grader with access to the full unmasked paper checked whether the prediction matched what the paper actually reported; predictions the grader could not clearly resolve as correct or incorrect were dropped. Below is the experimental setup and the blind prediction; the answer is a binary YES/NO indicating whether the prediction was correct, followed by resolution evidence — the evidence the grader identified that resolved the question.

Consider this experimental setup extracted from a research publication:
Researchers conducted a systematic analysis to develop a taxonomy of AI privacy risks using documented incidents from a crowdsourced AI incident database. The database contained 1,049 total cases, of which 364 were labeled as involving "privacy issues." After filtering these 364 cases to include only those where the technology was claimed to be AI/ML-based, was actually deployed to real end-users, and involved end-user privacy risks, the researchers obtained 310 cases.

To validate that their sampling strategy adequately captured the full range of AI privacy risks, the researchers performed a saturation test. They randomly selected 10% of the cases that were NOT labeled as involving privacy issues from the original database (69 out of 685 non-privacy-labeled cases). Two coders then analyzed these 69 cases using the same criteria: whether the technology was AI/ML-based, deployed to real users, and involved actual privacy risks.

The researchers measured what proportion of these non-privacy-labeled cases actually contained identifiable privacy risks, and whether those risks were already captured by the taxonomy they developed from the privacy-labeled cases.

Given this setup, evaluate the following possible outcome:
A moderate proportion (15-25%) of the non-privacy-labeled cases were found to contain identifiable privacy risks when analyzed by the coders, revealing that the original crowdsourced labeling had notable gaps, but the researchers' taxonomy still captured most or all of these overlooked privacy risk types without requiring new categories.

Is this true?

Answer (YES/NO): YES